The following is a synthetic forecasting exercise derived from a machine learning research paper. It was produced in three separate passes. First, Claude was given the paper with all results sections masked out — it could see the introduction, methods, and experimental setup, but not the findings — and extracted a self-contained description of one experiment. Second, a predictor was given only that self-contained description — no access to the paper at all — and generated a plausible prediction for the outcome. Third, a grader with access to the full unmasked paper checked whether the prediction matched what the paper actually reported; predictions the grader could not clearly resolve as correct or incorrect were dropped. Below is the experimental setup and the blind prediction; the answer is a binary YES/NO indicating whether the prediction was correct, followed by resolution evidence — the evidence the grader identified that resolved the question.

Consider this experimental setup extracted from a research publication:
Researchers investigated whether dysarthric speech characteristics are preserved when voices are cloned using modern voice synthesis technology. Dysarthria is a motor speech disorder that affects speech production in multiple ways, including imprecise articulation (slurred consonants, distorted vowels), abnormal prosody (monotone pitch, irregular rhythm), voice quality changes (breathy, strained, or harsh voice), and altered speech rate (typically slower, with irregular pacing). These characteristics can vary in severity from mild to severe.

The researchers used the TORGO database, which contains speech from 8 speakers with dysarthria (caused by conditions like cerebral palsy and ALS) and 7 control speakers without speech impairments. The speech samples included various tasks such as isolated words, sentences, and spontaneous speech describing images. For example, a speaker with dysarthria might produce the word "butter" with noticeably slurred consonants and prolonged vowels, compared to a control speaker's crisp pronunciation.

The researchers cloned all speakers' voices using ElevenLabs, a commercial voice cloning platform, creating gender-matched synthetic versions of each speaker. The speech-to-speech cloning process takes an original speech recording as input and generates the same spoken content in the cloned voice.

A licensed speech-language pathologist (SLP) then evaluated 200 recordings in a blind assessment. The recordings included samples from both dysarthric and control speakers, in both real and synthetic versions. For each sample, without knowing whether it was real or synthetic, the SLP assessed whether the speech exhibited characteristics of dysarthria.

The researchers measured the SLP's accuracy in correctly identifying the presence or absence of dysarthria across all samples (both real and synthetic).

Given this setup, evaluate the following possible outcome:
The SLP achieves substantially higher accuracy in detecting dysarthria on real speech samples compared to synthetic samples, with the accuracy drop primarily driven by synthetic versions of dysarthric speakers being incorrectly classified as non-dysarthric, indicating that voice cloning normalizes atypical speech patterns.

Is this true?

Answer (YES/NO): NO